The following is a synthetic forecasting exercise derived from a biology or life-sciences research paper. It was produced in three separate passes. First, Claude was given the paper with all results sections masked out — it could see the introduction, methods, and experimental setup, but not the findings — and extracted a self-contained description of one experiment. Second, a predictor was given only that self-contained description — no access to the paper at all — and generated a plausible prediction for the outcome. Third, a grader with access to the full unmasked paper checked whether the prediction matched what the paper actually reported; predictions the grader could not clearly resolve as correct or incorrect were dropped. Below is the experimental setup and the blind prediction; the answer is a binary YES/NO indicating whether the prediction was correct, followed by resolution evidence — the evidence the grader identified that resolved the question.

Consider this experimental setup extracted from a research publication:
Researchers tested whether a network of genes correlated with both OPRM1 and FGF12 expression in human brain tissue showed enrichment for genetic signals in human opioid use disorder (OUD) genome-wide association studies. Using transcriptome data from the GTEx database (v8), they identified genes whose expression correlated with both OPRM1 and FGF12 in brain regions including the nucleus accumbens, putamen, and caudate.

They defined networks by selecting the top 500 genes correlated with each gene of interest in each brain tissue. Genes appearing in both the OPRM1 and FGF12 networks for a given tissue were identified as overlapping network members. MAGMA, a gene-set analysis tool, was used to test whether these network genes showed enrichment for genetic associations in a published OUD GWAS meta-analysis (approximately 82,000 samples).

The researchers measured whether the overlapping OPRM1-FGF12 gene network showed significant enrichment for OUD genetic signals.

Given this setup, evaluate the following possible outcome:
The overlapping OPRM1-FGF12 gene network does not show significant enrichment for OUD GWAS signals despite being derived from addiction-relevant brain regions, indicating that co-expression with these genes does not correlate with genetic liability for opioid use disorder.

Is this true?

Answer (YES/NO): YES